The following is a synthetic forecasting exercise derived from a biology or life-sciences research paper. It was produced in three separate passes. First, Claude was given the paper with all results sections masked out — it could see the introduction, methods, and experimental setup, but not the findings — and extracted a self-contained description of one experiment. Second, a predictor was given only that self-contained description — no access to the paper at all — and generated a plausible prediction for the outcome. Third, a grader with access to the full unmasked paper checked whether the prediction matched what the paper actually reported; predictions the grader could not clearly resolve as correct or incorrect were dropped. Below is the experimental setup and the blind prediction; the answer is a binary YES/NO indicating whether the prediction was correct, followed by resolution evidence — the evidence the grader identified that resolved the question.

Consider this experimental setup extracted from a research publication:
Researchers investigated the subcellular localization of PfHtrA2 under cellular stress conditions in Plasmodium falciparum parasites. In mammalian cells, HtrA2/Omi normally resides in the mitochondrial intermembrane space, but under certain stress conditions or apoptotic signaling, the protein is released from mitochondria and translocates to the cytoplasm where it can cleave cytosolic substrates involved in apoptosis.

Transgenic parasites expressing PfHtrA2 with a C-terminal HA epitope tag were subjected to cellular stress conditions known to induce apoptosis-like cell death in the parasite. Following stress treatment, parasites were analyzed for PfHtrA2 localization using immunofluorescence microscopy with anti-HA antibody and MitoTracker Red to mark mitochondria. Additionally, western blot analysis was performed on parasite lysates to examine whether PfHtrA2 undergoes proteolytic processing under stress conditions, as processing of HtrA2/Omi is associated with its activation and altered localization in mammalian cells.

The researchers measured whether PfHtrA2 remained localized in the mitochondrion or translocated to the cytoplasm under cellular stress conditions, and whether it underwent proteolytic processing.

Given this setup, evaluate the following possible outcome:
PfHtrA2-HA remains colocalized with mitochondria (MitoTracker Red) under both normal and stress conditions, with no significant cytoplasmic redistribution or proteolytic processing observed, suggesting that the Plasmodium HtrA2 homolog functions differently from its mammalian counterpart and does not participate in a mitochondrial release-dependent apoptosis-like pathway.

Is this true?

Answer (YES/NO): NO